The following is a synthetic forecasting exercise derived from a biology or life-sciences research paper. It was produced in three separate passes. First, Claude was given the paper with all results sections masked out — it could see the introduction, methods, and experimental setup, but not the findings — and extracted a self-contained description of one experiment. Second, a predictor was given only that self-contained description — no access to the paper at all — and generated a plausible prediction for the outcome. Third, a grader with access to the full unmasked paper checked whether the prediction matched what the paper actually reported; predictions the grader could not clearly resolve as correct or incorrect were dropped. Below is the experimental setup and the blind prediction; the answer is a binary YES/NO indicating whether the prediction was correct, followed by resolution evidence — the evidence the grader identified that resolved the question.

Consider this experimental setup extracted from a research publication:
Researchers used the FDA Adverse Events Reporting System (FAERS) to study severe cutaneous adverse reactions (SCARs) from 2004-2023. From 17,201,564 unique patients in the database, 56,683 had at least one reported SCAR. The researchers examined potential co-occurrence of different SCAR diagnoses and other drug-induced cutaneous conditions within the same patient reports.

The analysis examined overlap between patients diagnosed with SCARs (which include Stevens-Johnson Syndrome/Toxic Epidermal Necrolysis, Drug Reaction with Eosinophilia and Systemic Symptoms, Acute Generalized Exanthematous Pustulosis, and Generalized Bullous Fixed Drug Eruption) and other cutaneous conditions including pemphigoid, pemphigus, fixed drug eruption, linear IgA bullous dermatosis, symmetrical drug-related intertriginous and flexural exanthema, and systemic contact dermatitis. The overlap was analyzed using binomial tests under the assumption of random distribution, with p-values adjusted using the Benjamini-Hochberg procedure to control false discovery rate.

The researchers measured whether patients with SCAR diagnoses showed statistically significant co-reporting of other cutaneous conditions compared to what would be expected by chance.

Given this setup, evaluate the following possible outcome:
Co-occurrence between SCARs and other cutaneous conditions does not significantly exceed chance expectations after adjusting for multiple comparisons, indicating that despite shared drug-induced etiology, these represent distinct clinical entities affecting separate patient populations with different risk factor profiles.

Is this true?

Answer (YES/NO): NO